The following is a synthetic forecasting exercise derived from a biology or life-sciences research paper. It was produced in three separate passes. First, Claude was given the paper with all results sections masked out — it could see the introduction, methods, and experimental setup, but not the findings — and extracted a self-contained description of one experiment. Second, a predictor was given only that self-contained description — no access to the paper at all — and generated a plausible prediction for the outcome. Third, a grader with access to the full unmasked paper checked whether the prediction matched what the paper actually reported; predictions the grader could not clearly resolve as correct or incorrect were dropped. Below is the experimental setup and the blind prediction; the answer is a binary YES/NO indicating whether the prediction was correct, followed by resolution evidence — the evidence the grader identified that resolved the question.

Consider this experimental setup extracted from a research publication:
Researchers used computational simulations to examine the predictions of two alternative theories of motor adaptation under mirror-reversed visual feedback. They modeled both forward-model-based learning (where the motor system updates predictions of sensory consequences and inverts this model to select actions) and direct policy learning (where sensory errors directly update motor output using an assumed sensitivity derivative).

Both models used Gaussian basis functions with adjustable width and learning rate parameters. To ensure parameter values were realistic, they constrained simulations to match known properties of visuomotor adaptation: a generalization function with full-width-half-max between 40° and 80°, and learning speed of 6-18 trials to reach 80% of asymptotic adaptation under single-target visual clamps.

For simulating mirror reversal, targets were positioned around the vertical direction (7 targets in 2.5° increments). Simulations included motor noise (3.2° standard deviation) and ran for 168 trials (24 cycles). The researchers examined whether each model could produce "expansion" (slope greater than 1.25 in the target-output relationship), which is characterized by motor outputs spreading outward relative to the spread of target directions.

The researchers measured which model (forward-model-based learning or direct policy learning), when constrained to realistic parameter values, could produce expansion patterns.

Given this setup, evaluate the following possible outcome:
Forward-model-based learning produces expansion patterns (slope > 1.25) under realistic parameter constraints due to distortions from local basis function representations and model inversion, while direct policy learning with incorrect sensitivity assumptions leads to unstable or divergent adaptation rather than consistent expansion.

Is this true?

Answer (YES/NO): NO